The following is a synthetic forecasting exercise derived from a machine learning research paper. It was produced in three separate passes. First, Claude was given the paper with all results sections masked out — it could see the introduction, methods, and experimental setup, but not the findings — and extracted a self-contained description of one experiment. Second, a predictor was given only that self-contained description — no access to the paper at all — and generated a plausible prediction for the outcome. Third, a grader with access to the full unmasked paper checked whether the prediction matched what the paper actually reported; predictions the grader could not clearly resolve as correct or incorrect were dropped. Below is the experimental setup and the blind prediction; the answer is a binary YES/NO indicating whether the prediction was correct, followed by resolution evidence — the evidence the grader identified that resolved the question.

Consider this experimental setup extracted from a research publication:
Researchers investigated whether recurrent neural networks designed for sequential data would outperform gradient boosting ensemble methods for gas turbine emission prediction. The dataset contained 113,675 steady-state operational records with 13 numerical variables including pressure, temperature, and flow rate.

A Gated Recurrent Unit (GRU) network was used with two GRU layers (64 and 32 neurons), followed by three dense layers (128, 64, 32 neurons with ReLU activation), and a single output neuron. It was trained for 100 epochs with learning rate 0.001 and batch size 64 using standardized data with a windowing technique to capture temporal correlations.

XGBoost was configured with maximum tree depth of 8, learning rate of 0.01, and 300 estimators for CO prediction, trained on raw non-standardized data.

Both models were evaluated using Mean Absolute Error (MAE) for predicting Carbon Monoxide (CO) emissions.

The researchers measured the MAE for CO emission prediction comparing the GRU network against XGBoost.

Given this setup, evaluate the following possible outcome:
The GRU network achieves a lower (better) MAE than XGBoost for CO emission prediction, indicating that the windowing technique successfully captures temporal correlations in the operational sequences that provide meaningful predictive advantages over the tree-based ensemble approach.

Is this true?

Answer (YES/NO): YES